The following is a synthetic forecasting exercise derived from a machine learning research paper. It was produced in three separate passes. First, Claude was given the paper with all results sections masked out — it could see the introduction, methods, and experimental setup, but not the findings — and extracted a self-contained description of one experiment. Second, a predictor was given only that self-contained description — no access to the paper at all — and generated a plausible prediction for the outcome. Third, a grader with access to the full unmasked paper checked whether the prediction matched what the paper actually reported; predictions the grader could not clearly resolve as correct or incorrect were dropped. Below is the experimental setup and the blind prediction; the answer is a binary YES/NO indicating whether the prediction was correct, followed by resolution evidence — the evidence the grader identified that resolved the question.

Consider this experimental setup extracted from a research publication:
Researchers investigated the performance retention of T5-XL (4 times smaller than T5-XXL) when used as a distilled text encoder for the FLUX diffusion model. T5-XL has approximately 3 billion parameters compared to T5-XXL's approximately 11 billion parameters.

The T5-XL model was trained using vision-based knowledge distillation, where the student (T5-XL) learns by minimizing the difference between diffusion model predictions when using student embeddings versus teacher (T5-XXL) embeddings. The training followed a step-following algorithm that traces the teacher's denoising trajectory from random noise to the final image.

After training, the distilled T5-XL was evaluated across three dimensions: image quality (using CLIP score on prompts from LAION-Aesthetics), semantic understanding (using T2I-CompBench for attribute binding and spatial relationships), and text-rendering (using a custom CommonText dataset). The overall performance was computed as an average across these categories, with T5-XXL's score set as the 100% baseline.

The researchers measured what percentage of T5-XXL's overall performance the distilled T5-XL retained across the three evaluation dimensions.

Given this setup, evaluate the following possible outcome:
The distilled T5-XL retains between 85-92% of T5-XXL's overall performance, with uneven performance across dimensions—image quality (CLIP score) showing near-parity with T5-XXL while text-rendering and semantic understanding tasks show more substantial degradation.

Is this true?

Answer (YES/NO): NO